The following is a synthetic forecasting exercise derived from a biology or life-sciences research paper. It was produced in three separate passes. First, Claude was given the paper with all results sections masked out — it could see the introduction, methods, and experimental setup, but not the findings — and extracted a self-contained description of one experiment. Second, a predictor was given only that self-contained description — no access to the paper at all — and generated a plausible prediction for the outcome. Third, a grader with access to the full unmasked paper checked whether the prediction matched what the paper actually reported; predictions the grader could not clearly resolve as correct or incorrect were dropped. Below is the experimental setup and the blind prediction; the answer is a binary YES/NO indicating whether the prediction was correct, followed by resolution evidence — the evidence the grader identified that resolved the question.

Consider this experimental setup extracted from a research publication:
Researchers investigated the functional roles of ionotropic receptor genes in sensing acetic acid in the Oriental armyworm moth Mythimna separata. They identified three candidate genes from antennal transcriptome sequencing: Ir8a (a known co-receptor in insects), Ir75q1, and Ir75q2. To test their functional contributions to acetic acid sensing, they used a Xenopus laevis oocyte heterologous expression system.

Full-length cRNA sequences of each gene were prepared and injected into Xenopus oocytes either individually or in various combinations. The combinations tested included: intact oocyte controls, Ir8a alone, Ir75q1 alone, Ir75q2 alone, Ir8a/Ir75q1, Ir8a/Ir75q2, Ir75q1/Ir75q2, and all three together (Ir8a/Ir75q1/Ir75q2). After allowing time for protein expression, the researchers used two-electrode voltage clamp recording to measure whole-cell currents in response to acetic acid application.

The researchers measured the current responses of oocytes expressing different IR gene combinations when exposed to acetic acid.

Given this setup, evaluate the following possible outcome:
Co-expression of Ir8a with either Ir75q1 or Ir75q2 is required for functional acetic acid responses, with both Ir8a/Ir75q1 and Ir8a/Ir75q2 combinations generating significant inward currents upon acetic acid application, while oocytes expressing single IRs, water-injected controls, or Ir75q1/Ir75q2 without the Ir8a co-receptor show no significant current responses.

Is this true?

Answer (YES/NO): NO